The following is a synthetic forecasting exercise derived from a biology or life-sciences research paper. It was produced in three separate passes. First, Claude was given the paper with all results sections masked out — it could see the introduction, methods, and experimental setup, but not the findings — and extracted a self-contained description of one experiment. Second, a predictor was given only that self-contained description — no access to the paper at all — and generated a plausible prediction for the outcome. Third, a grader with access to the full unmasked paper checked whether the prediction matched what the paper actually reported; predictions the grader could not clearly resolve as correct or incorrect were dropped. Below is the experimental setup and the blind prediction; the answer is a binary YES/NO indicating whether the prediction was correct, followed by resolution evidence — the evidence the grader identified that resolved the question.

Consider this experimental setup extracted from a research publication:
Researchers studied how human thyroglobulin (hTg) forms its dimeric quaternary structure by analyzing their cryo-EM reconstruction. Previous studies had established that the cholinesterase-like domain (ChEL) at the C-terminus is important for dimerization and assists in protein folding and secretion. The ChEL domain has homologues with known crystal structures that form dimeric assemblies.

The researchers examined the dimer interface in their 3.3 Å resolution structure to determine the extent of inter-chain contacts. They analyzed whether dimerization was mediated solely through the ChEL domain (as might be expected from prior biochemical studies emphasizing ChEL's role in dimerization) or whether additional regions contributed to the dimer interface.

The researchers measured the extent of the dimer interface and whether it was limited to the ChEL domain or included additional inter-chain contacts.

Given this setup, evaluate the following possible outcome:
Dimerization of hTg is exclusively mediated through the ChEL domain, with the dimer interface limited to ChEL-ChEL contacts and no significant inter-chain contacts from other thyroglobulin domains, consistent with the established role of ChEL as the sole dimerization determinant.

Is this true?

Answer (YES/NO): NO